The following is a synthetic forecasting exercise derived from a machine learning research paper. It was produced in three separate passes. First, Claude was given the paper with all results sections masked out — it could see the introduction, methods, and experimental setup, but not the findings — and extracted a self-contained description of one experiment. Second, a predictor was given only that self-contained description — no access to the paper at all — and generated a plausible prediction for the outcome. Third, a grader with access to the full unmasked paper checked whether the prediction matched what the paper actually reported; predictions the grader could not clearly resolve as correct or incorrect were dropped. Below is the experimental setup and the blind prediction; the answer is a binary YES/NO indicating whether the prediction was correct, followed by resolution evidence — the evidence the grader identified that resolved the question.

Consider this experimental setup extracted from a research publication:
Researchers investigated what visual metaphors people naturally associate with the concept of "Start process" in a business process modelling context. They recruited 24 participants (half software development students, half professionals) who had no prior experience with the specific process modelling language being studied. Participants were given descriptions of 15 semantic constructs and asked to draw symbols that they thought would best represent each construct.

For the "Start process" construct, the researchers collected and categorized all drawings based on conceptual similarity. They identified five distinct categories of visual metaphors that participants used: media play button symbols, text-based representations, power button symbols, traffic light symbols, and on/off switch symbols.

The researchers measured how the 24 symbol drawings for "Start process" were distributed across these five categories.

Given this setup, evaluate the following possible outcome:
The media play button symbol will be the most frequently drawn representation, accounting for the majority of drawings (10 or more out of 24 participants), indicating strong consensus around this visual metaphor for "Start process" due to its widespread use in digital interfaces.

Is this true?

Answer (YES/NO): YES